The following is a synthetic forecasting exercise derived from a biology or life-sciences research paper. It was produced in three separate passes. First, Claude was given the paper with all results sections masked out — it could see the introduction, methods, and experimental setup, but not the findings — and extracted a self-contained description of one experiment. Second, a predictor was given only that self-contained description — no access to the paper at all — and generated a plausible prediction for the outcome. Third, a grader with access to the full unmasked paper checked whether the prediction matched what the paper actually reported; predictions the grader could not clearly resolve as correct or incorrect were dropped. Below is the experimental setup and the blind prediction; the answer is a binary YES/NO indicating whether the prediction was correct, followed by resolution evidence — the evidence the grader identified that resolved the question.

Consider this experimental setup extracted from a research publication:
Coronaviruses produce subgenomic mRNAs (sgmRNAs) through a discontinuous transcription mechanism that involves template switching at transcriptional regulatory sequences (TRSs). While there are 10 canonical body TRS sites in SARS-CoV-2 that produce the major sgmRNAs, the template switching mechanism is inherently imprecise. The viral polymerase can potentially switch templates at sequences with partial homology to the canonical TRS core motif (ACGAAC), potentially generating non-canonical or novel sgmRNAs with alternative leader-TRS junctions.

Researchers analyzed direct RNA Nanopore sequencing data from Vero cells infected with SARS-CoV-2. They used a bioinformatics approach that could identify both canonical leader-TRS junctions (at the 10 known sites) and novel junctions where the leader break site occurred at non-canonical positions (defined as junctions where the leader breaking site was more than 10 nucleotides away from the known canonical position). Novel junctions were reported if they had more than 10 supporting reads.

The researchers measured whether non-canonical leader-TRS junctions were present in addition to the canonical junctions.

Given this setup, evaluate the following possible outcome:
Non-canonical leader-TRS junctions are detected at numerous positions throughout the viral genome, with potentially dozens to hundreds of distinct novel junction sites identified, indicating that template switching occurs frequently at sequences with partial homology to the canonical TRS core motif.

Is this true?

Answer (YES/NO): NO